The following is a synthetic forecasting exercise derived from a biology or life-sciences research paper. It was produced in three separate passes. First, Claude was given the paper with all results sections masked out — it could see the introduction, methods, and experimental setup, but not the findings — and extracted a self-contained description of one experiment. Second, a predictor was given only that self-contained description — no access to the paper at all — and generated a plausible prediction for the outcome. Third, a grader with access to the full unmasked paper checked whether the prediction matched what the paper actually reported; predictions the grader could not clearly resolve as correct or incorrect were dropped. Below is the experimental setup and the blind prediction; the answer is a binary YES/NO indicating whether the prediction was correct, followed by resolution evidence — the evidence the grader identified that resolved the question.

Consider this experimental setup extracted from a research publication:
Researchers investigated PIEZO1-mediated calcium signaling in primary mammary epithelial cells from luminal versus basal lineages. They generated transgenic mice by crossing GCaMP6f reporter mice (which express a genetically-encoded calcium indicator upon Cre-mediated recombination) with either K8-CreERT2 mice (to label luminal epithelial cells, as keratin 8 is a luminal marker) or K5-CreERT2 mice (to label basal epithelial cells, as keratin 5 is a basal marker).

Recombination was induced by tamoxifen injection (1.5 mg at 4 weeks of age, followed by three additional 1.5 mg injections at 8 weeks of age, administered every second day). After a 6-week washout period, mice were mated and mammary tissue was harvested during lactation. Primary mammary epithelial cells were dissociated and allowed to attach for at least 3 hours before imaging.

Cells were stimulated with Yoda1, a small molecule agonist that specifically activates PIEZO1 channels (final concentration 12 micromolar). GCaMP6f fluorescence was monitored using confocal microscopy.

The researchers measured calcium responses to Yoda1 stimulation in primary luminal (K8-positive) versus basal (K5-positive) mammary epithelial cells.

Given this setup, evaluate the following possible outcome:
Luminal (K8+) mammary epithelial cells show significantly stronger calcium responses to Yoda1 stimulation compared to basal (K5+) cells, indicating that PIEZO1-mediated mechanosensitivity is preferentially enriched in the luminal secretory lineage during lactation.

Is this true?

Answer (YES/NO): YES